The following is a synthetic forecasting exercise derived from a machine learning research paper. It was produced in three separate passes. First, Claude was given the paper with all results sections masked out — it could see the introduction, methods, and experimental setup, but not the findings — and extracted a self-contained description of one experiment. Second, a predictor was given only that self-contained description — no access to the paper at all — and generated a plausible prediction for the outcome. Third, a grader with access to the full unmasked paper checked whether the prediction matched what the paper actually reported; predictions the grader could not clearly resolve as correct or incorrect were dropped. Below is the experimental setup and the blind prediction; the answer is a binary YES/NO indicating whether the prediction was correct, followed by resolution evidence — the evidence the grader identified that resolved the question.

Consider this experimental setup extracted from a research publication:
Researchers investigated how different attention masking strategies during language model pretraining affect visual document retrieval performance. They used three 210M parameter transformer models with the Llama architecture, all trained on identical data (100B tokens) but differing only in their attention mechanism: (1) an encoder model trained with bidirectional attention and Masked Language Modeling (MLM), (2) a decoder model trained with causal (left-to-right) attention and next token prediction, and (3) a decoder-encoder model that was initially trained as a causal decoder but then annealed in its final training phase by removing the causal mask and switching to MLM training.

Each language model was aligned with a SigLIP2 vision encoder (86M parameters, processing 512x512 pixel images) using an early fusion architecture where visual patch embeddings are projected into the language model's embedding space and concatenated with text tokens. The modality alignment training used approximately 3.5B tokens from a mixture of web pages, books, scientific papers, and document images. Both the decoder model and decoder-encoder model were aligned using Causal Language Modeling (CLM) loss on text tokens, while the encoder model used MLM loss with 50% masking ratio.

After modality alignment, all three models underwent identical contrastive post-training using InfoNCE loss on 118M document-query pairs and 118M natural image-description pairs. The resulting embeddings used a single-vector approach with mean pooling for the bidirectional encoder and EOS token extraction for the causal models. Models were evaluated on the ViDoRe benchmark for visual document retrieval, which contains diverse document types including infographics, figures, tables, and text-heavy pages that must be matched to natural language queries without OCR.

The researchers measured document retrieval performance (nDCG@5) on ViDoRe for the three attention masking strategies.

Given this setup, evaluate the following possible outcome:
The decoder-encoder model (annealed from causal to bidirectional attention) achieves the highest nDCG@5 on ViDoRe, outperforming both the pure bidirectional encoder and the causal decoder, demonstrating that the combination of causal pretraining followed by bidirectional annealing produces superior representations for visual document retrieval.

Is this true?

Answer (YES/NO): NO